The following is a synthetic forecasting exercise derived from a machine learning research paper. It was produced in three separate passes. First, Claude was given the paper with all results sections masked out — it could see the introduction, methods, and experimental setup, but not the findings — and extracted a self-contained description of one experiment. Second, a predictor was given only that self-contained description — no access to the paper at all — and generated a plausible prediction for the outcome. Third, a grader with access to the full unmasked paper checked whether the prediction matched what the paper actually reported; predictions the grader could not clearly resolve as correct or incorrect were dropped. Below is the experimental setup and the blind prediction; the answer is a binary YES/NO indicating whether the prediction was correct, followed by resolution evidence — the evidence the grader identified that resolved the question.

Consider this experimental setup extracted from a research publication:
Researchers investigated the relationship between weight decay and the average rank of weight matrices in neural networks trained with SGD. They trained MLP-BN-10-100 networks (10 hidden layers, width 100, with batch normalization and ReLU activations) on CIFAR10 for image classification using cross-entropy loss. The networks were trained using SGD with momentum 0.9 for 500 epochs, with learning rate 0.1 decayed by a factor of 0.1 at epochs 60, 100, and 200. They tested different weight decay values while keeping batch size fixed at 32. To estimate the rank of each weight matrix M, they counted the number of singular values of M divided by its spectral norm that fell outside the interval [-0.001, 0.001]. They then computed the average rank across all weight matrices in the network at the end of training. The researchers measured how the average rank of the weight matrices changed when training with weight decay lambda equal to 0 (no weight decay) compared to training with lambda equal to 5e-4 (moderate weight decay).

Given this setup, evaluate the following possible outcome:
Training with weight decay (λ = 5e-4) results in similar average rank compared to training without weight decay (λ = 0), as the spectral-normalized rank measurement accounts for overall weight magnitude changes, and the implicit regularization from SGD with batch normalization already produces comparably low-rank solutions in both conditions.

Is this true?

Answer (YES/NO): NO